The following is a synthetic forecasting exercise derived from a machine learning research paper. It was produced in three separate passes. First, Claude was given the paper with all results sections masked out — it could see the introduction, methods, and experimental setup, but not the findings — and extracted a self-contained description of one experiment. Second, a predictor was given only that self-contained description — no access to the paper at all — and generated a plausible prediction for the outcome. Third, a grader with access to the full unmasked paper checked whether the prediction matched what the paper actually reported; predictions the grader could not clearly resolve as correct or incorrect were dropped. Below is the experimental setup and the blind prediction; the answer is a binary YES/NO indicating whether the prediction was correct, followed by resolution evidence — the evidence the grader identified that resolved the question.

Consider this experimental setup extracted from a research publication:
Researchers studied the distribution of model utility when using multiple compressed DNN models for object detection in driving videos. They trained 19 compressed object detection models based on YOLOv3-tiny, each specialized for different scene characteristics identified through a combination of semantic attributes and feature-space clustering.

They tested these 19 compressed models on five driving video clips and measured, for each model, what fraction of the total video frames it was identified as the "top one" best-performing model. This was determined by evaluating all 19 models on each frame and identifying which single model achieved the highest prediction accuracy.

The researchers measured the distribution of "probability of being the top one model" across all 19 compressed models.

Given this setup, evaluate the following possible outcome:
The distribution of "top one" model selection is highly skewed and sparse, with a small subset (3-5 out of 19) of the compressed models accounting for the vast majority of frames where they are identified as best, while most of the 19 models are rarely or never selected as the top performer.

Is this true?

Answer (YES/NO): YES